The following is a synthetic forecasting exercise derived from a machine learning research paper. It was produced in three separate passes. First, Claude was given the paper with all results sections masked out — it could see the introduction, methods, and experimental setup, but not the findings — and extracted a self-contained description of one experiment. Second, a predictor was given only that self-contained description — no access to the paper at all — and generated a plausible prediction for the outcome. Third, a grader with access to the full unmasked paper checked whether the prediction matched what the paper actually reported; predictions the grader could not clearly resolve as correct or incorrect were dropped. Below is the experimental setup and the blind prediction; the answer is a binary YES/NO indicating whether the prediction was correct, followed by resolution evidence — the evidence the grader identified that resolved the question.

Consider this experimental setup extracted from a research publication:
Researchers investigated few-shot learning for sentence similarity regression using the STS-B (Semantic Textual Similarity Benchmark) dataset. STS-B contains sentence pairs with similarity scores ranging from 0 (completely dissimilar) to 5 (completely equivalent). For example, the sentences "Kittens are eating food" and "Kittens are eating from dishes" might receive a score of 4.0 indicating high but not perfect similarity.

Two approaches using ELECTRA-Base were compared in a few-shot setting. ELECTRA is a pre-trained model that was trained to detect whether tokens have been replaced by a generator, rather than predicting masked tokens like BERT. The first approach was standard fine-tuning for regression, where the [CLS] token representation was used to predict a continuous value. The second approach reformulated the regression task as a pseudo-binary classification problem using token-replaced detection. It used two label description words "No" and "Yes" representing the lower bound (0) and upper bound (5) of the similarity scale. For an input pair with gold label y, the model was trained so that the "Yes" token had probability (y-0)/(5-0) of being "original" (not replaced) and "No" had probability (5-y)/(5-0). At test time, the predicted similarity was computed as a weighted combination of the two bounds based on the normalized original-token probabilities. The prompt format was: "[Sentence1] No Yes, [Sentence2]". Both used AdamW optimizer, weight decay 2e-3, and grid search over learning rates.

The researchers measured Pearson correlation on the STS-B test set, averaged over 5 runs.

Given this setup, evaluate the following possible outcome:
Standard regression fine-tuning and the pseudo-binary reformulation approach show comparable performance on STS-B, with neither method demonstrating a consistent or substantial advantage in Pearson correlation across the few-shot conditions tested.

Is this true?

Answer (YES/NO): NO